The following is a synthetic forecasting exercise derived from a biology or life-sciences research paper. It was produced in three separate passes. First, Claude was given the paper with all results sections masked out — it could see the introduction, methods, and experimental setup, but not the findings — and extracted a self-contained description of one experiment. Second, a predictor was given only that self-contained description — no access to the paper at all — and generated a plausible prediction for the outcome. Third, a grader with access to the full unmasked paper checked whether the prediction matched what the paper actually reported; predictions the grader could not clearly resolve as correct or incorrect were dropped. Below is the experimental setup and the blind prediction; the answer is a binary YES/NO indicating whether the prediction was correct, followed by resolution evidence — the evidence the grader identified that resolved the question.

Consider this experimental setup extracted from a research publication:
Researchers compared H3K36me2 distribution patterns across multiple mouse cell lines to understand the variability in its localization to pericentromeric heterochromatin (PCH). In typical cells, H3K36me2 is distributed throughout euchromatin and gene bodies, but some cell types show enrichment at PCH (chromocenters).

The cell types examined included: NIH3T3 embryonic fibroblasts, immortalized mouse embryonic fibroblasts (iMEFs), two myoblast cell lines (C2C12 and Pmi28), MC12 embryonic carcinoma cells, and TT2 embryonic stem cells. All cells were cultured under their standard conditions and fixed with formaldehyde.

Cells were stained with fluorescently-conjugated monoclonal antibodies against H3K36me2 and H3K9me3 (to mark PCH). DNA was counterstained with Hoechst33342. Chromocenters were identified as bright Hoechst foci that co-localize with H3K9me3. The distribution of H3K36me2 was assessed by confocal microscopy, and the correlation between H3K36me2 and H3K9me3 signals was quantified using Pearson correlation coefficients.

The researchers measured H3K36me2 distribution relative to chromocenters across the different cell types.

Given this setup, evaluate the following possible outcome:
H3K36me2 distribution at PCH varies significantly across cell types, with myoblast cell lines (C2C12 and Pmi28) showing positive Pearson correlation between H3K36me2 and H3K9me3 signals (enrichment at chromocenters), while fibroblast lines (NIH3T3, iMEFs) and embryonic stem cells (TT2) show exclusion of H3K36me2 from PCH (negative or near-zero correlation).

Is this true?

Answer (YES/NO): NO